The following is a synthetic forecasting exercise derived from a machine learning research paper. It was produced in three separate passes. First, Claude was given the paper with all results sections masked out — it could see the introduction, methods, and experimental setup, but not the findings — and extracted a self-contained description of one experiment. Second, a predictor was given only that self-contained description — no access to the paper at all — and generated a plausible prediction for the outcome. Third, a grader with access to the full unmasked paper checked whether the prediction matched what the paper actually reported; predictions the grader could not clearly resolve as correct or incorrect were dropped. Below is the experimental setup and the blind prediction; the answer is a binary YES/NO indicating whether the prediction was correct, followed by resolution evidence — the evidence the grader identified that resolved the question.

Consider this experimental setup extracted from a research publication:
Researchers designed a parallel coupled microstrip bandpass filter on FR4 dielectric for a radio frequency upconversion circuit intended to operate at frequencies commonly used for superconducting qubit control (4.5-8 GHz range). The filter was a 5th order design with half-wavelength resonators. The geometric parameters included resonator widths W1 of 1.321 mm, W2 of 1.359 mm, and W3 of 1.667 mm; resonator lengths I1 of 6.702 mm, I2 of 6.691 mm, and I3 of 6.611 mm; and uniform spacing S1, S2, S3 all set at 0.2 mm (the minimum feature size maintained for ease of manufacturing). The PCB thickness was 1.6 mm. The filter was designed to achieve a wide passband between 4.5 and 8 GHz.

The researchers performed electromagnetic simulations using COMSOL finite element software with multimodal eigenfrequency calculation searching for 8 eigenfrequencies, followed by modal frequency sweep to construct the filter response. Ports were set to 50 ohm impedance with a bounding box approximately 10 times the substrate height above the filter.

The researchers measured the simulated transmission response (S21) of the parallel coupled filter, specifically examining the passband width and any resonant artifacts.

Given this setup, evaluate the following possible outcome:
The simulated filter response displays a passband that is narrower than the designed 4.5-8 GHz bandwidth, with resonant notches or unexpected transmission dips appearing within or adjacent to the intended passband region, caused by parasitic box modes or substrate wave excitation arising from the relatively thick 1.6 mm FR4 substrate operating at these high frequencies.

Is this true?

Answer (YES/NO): NO